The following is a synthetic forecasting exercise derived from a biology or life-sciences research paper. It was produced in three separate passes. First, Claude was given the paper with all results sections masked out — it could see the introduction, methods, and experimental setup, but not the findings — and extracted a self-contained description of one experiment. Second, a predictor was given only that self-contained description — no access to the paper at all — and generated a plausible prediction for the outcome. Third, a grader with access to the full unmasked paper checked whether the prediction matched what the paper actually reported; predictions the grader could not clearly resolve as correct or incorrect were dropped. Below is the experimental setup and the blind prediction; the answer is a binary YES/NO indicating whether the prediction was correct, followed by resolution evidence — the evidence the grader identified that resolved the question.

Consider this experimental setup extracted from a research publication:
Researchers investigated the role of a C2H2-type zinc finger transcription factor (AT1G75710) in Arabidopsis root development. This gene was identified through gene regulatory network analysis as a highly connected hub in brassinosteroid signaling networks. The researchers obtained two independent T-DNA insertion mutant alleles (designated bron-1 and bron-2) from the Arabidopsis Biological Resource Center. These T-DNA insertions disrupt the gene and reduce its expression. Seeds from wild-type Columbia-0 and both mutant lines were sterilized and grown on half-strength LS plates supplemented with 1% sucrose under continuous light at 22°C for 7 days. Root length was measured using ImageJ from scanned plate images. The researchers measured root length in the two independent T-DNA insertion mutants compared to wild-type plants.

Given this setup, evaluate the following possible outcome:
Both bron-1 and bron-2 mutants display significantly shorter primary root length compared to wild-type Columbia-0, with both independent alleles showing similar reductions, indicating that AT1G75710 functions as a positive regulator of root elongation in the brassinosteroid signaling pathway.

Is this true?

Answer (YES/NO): NO